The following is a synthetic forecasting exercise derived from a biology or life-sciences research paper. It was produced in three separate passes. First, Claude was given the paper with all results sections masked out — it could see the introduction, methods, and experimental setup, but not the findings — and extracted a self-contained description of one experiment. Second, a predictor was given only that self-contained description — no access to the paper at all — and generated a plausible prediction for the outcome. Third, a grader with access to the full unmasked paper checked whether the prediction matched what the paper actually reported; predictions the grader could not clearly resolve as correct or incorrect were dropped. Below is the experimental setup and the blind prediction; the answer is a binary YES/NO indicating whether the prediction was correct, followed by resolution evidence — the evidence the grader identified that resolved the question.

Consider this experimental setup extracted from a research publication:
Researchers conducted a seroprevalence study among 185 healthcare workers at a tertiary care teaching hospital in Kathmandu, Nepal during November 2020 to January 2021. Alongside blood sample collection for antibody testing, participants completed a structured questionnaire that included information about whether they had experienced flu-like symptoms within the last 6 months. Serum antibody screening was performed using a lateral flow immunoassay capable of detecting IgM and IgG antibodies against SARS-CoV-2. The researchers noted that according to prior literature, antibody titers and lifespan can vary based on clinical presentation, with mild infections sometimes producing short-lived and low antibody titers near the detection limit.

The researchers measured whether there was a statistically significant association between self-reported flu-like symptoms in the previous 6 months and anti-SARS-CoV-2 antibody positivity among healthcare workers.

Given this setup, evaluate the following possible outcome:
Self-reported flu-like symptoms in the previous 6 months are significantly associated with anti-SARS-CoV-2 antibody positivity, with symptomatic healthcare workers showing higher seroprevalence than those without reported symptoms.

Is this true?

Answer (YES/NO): YES